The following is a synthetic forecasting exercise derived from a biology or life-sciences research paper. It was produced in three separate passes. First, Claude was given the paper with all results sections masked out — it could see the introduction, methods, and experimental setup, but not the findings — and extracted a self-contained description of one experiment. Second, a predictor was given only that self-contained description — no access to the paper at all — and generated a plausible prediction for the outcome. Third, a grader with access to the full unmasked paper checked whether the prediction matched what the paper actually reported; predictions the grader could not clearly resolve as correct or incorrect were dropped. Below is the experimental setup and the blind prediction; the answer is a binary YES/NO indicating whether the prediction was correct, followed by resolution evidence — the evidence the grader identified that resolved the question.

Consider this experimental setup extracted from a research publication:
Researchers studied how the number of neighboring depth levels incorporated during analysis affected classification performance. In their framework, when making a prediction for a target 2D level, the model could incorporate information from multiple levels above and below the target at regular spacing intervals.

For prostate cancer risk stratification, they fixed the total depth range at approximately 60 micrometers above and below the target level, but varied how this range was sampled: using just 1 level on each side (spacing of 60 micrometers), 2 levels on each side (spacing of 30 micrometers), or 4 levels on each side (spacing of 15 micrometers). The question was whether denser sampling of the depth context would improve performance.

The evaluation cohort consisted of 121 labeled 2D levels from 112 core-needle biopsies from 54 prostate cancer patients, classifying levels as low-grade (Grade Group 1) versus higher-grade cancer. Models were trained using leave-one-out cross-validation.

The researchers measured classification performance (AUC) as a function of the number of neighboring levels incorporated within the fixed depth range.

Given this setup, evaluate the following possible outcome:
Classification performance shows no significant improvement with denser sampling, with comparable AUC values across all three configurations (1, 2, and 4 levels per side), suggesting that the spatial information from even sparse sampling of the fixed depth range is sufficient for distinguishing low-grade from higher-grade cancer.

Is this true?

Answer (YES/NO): NO